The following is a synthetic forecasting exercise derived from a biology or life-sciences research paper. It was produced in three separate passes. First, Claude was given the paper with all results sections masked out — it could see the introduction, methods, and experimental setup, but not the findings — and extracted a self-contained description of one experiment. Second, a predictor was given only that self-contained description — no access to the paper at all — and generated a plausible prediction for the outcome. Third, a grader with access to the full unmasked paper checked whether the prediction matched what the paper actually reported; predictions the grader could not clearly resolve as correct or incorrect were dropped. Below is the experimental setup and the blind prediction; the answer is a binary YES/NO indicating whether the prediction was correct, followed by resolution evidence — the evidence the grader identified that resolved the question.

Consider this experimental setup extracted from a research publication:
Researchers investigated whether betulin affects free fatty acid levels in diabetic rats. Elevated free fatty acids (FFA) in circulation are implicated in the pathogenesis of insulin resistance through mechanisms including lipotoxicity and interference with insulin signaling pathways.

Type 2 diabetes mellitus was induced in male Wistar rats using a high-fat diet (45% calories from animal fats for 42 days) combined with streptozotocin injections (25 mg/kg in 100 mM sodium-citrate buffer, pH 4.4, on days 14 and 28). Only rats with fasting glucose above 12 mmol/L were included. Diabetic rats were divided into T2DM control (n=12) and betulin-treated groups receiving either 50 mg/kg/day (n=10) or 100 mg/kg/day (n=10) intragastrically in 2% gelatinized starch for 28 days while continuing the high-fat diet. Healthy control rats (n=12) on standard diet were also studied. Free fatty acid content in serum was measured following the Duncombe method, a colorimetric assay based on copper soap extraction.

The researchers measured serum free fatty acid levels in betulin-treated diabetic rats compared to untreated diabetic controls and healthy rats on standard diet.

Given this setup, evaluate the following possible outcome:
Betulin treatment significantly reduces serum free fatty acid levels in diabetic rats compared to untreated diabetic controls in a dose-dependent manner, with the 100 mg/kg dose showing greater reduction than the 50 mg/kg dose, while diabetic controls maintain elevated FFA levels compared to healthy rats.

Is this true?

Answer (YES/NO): YES